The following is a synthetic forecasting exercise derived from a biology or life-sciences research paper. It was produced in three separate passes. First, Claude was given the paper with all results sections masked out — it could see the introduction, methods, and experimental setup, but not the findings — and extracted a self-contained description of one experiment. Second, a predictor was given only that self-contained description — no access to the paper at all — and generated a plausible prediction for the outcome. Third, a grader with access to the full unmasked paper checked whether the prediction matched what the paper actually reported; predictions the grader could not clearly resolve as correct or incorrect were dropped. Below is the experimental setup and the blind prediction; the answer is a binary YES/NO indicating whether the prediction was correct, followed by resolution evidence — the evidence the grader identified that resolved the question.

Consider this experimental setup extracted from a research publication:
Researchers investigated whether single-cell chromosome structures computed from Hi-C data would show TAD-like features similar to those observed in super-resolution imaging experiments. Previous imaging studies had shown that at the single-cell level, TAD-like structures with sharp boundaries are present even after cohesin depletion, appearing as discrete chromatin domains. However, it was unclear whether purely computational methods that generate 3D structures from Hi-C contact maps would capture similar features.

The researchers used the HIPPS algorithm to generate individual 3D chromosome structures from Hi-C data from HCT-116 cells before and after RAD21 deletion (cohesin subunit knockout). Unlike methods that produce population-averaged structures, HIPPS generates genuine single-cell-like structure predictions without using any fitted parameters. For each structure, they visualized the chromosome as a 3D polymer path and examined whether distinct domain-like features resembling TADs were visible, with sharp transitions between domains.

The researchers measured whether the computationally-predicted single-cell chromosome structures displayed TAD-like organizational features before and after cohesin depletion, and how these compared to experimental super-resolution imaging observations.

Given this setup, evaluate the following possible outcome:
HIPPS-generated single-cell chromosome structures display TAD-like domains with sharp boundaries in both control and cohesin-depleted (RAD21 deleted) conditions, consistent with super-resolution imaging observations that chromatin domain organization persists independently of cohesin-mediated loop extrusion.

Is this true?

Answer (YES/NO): YES